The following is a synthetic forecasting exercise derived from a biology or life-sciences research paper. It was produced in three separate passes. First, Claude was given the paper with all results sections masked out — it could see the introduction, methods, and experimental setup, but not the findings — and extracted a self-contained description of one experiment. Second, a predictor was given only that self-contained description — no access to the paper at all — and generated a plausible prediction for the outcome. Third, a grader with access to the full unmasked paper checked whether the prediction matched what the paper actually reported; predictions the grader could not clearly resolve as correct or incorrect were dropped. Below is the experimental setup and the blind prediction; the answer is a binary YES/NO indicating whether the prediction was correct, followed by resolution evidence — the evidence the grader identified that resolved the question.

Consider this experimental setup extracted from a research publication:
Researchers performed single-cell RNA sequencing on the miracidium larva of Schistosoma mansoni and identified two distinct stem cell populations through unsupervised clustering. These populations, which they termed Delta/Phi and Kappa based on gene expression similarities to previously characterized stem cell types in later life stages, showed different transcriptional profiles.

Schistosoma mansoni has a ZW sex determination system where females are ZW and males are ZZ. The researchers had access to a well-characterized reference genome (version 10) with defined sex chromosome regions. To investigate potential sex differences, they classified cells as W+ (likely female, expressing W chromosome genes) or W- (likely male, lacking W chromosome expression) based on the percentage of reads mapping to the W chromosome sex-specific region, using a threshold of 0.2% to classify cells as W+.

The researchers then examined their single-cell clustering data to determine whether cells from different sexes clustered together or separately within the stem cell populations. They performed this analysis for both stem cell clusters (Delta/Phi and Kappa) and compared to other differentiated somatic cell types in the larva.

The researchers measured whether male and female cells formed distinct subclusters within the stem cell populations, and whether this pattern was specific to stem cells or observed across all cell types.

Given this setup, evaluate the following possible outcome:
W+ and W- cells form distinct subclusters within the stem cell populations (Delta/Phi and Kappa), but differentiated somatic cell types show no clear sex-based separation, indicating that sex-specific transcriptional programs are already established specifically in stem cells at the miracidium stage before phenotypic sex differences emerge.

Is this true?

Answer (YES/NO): NO